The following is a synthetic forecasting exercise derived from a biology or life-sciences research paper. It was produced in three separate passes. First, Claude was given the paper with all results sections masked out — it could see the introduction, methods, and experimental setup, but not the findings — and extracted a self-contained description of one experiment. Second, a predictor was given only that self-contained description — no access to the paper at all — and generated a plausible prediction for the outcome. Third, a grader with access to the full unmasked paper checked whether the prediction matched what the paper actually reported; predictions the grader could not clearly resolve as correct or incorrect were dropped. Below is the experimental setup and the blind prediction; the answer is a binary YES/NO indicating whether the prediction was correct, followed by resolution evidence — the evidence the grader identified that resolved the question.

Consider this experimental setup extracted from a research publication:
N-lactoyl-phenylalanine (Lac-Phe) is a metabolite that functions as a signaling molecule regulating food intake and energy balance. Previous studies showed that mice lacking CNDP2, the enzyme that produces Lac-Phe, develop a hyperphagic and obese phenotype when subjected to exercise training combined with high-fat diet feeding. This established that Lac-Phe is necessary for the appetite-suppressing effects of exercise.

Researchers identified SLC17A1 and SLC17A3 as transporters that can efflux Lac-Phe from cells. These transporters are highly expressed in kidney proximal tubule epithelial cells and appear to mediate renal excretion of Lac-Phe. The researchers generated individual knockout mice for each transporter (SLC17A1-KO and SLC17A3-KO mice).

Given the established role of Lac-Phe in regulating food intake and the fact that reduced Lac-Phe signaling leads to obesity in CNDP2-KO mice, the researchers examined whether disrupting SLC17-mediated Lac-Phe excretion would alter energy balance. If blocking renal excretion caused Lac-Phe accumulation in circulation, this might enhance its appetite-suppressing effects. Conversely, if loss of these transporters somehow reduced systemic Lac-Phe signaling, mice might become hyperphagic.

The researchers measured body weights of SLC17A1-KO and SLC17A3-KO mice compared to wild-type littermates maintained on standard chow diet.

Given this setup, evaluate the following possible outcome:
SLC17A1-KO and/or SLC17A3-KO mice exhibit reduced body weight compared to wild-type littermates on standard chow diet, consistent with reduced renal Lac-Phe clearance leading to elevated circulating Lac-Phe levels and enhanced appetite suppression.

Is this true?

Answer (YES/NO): NO